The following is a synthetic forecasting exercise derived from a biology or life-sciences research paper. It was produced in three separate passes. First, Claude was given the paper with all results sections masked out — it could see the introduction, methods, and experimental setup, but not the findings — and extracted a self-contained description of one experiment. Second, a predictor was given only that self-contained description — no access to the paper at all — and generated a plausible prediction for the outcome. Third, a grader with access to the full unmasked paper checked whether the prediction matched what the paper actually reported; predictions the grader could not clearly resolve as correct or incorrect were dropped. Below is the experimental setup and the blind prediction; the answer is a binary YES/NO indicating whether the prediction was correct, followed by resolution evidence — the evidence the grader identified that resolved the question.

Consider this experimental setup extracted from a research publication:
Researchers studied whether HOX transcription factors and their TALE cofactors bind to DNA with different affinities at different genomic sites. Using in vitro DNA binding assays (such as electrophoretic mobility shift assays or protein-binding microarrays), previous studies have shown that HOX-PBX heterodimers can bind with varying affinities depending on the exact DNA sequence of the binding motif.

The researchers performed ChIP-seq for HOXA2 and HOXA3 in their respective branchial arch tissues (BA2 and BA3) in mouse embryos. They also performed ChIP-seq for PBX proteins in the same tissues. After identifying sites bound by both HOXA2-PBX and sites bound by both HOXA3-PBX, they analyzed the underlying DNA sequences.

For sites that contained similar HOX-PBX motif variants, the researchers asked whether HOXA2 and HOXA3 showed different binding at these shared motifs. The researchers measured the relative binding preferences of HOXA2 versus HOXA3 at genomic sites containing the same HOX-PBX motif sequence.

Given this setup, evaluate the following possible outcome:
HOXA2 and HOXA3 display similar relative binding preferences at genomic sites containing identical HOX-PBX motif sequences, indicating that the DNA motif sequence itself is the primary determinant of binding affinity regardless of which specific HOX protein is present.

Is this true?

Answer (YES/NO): NO